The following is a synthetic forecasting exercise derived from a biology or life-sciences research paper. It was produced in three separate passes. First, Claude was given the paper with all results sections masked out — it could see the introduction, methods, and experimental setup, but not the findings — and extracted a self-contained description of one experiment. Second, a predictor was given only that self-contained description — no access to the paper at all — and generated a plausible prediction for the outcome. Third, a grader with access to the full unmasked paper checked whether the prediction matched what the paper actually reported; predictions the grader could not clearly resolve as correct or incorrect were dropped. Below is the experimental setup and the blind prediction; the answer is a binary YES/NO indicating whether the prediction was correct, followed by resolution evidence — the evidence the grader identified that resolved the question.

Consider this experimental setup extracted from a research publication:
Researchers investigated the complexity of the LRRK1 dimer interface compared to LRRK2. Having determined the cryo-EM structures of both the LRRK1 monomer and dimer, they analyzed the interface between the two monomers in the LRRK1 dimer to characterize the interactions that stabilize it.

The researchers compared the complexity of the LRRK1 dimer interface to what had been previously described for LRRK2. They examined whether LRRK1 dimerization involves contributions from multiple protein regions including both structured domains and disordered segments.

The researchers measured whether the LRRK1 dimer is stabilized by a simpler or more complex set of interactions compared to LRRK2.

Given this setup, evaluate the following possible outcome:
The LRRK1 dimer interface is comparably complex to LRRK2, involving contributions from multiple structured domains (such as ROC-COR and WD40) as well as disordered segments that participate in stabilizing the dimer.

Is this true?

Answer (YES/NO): NO